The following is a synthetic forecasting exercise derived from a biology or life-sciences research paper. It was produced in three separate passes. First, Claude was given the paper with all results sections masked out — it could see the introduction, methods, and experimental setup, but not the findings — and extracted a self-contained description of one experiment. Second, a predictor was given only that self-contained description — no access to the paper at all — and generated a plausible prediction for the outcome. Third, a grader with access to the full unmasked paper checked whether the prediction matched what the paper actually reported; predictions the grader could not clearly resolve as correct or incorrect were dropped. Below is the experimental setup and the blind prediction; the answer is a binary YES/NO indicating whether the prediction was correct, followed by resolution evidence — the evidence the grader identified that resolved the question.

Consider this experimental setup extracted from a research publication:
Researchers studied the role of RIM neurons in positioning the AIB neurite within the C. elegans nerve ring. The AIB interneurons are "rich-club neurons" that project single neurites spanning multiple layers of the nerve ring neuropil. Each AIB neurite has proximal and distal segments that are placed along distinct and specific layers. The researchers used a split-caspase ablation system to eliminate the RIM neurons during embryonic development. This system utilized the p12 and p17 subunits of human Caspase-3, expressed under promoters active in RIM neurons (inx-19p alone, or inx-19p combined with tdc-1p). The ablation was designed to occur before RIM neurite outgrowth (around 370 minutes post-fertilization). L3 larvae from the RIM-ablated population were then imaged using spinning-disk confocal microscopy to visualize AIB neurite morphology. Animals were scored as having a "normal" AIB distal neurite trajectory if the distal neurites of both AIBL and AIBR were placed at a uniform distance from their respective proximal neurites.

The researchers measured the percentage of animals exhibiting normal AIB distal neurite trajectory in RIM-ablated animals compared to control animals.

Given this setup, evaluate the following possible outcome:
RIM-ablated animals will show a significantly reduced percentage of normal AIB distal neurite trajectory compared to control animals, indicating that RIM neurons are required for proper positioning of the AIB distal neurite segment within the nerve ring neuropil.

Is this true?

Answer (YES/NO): YES